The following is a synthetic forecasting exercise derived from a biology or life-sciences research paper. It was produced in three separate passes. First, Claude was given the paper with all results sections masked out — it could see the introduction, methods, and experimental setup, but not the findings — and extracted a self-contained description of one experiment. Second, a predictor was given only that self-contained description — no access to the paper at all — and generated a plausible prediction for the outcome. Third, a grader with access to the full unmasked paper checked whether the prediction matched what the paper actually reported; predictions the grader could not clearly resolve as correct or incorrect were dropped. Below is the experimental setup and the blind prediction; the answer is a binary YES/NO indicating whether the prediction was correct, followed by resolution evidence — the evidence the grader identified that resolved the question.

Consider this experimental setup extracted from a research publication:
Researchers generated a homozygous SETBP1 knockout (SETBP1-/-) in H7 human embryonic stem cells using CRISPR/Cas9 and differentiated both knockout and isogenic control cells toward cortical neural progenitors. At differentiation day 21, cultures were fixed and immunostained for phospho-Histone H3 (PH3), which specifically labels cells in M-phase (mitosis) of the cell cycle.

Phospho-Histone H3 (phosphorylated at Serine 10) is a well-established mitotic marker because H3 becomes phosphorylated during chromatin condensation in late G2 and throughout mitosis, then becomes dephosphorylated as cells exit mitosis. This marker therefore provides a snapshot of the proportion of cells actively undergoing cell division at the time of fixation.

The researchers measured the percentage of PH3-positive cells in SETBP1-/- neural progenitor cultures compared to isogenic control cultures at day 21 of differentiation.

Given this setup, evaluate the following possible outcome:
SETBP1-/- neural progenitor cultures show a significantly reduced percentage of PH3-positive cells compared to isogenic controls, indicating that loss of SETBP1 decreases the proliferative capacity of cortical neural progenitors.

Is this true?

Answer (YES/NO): NO